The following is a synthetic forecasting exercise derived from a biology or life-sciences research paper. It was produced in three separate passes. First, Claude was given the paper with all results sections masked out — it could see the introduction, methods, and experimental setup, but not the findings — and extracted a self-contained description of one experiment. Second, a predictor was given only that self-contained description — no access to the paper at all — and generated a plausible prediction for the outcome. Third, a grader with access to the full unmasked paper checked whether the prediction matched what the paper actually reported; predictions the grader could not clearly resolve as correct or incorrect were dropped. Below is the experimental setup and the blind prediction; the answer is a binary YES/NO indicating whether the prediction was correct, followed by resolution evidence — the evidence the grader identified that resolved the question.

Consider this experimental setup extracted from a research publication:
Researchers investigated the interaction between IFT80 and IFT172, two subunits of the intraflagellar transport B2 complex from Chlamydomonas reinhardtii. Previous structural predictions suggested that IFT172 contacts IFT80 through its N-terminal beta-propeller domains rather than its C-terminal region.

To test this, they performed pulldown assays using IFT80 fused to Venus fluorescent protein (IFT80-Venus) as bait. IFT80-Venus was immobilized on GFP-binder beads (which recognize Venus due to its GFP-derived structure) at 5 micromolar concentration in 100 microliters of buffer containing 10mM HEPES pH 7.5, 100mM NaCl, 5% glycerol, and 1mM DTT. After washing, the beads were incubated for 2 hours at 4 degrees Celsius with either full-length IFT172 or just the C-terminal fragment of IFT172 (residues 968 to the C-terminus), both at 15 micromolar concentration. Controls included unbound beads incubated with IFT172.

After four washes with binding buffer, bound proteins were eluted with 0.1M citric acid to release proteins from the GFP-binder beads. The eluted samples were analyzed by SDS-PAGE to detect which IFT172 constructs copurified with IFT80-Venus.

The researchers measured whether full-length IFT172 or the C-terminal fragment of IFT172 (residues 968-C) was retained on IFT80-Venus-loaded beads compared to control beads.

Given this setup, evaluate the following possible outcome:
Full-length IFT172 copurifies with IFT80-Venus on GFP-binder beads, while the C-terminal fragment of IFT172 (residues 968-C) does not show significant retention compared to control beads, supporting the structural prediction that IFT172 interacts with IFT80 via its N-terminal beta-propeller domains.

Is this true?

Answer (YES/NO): YES